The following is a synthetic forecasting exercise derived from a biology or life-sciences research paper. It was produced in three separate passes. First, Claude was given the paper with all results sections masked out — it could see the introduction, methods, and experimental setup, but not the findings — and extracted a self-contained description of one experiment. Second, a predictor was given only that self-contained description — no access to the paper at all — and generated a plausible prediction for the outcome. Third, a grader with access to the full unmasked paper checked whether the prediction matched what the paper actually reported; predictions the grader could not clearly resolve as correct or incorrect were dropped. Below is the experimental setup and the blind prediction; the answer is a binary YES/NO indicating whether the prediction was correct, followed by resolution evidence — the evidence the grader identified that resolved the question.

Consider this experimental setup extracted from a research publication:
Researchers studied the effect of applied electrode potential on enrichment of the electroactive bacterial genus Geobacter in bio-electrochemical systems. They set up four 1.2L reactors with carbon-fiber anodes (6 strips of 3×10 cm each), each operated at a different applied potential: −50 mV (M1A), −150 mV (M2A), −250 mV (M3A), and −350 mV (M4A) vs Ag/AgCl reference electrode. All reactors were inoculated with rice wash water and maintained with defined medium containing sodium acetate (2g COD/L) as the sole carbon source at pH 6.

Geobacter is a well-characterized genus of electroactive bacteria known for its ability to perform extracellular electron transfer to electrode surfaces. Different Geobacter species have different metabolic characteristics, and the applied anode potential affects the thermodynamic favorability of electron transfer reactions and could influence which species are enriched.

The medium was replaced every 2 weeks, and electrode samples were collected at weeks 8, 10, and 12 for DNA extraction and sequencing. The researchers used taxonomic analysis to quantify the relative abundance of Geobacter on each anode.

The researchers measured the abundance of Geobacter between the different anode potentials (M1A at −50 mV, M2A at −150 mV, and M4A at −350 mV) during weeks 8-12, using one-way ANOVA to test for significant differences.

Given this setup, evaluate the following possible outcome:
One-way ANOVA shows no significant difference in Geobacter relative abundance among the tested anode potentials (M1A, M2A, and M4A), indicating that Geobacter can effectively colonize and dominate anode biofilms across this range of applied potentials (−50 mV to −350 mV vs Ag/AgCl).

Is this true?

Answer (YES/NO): NO